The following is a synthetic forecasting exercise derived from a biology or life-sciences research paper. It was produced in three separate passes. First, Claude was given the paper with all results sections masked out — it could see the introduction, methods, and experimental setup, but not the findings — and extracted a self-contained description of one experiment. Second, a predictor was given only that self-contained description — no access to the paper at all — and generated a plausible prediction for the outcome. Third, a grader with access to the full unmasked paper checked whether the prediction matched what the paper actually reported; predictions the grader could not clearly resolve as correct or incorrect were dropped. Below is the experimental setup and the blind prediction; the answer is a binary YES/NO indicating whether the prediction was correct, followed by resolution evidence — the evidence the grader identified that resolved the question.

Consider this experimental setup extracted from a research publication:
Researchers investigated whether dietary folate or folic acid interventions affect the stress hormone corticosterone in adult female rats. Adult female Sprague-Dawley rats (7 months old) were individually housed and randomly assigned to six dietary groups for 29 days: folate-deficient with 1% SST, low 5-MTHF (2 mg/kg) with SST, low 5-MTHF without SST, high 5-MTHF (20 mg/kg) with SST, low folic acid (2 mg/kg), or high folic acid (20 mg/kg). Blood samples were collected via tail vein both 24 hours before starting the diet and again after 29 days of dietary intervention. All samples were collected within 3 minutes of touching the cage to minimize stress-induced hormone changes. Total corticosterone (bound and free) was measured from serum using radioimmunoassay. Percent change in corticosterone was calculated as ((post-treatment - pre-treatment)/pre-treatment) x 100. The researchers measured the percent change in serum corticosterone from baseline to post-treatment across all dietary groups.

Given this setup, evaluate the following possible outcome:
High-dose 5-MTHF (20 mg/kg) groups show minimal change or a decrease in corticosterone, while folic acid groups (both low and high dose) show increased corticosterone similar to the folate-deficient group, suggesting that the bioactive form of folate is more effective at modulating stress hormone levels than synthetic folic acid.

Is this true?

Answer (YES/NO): NO